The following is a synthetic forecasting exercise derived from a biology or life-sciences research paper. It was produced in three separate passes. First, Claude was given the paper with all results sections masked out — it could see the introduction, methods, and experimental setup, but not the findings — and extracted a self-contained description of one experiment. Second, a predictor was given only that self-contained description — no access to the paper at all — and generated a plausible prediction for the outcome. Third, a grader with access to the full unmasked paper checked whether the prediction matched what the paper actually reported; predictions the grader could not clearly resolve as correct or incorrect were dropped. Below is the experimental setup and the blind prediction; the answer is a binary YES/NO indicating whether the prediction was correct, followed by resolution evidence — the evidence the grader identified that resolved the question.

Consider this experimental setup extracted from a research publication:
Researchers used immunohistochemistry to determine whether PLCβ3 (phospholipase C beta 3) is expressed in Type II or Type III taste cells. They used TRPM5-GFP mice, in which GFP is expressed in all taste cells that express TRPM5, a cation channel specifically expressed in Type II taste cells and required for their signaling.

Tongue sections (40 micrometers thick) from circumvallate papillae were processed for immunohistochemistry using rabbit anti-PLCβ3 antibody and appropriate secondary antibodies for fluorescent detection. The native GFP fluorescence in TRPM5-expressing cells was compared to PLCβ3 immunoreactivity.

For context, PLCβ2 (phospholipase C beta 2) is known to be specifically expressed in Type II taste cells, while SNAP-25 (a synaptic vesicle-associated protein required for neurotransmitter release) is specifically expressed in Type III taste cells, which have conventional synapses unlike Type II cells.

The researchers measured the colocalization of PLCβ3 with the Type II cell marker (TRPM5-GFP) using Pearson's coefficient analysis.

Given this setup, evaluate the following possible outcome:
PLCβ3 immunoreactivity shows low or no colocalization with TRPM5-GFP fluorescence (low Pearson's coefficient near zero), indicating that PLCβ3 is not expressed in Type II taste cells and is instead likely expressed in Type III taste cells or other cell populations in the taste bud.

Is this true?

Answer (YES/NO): YES